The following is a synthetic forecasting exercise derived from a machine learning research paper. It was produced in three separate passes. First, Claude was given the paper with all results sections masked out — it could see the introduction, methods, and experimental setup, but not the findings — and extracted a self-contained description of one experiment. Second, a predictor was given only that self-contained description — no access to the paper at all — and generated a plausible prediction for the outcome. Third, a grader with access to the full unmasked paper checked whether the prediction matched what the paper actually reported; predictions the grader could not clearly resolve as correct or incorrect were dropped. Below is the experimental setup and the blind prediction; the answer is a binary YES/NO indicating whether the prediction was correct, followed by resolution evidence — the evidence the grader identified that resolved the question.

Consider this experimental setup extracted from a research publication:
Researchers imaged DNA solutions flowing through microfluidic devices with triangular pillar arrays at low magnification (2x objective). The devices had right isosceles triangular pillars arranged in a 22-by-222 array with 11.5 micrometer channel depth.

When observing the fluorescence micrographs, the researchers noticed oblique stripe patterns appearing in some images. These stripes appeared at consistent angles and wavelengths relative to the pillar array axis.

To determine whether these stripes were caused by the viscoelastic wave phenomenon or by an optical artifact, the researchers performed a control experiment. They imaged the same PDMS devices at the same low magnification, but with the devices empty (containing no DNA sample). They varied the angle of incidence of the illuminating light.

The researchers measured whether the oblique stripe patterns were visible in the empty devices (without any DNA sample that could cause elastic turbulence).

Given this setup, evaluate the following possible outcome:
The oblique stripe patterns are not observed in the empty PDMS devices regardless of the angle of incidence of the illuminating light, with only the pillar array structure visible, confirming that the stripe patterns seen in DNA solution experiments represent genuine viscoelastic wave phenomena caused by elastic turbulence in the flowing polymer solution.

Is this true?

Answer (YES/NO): NO